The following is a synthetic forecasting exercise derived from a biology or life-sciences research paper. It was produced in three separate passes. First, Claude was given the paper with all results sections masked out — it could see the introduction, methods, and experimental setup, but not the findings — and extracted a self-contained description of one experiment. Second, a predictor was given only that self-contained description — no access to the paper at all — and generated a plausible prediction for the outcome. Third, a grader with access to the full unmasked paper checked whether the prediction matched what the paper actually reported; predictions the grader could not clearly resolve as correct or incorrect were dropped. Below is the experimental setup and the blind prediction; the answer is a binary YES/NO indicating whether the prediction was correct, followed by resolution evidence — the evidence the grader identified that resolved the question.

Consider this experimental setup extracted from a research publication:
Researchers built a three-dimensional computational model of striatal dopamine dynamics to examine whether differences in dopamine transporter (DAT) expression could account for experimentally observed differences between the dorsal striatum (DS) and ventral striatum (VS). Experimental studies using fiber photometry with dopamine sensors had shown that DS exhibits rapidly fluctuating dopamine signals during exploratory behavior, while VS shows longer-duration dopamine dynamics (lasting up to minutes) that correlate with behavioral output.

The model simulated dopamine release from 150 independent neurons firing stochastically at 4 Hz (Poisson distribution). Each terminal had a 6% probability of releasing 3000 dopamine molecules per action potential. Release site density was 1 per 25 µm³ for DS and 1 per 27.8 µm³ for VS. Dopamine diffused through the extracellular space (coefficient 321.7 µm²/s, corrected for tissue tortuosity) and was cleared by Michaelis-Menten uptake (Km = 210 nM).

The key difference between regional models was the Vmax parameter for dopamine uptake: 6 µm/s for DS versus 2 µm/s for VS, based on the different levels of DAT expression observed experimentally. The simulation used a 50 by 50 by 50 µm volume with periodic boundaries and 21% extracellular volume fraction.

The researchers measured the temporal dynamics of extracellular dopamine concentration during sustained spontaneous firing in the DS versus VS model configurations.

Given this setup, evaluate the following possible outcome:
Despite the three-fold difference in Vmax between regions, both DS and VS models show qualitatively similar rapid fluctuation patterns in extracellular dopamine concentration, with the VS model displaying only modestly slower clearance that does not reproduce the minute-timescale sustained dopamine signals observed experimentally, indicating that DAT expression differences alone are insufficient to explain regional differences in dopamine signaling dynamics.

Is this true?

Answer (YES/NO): NO